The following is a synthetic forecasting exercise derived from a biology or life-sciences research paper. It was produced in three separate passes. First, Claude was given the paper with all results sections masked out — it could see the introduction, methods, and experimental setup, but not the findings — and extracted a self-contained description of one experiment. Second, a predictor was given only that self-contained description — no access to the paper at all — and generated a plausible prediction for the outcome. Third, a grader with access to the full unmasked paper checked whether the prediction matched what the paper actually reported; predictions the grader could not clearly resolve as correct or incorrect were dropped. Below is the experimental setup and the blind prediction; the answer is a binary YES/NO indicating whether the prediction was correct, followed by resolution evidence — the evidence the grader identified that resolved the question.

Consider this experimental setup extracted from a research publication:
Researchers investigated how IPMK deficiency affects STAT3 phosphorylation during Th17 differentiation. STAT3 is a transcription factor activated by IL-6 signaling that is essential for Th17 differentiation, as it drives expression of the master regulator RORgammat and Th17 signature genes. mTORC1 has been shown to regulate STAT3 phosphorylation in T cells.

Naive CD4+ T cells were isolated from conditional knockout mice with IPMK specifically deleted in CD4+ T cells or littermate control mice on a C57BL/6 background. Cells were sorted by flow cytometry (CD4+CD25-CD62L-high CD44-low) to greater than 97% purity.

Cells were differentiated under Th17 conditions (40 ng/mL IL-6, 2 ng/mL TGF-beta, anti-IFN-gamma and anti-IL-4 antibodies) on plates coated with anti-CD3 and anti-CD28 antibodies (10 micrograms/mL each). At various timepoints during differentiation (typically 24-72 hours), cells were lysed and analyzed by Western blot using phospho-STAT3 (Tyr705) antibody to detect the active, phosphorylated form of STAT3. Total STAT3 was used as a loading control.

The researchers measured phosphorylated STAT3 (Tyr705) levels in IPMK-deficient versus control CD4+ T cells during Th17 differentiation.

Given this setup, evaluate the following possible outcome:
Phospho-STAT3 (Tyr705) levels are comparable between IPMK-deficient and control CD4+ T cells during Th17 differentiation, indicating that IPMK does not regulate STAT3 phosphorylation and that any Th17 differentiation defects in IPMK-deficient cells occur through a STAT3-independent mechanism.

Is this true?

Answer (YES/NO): NO